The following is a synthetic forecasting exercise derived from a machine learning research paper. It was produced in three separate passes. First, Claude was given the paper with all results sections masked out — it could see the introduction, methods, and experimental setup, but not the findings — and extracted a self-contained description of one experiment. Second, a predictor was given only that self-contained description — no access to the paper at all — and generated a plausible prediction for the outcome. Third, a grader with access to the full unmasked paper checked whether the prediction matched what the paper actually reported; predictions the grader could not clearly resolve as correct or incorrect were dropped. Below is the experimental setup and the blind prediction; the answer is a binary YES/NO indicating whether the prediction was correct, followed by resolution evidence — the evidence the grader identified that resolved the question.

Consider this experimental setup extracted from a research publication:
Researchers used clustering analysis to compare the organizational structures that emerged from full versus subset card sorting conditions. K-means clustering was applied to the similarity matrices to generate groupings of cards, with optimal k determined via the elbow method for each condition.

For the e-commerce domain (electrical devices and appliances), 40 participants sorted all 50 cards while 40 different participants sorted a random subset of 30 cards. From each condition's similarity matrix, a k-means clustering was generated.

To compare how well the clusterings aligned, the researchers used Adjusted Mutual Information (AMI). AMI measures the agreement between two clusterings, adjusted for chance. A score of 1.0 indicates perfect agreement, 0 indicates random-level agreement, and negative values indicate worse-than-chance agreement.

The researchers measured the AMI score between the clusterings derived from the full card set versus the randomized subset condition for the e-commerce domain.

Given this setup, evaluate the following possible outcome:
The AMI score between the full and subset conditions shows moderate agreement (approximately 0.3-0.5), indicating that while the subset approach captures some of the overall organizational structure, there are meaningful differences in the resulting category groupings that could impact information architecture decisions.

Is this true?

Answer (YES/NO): NO